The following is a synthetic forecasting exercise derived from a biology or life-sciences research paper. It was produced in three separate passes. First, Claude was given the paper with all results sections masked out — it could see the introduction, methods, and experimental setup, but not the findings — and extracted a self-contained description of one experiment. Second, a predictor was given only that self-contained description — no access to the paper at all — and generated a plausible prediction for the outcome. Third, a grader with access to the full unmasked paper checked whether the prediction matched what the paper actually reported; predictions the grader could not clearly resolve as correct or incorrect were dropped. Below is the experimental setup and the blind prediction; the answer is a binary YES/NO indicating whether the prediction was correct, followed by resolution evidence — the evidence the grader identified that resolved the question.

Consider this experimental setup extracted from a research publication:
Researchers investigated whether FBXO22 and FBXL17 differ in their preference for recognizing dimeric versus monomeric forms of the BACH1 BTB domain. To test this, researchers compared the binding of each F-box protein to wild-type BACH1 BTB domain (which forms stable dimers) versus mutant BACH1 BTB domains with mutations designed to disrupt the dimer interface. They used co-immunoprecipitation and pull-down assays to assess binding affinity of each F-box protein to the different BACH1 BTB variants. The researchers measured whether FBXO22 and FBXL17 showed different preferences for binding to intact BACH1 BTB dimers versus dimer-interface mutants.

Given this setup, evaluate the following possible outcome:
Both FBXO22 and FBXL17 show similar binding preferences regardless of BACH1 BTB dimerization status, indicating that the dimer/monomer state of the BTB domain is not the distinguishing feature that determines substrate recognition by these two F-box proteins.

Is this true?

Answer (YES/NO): NO